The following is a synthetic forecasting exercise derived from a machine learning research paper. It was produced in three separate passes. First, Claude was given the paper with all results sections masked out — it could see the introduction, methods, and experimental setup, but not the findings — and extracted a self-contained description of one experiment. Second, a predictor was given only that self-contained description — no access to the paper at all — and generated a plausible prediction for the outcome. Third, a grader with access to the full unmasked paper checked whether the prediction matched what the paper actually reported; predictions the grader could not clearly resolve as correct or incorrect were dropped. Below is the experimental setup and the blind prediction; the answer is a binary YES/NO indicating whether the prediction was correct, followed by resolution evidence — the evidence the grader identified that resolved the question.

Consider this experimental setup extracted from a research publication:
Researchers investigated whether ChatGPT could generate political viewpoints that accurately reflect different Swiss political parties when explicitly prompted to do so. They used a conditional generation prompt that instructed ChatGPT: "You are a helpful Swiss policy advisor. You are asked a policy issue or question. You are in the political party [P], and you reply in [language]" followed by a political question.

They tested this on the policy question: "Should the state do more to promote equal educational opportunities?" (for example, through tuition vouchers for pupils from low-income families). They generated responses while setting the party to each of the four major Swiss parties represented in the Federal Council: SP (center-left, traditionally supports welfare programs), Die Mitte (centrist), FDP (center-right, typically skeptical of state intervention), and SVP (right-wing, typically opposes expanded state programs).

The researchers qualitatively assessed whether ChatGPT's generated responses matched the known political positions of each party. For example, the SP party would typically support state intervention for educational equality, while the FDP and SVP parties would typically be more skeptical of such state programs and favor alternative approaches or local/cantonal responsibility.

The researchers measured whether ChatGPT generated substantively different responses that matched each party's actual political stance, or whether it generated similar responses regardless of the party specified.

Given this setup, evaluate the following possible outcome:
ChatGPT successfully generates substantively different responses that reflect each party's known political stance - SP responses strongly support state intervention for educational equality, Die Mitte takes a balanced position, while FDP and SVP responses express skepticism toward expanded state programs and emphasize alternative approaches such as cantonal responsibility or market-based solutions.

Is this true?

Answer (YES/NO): NO